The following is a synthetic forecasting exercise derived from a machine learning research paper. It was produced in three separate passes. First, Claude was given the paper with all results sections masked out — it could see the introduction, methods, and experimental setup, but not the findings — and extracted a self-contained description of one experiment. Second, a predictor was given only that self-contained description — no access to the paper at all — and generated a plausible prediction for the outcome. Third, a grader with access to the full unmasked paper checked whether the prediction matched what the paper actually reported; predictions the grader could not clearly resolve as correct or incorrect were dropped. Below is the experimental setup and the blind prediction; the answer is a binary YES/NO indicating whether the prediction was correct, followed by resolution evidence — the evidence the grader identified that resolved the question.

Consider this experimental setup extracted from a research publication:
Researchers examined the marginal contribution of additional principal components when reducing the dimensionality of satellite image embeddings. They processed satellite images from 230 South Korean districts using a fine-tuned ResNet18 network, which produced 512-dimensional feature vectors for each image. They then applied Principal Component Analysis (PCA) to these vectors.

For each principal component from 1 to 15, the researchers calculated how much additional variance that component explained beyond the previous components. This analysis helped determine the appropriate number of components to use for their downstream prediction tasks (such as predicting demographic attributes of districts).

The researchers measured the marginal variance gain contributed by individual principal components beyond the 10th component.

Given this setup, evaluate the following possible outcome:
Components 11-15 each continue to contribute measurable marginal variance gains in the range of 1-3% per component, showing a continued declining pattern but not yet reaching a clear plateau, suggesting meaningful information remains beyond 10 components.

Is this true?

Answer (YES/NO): NO